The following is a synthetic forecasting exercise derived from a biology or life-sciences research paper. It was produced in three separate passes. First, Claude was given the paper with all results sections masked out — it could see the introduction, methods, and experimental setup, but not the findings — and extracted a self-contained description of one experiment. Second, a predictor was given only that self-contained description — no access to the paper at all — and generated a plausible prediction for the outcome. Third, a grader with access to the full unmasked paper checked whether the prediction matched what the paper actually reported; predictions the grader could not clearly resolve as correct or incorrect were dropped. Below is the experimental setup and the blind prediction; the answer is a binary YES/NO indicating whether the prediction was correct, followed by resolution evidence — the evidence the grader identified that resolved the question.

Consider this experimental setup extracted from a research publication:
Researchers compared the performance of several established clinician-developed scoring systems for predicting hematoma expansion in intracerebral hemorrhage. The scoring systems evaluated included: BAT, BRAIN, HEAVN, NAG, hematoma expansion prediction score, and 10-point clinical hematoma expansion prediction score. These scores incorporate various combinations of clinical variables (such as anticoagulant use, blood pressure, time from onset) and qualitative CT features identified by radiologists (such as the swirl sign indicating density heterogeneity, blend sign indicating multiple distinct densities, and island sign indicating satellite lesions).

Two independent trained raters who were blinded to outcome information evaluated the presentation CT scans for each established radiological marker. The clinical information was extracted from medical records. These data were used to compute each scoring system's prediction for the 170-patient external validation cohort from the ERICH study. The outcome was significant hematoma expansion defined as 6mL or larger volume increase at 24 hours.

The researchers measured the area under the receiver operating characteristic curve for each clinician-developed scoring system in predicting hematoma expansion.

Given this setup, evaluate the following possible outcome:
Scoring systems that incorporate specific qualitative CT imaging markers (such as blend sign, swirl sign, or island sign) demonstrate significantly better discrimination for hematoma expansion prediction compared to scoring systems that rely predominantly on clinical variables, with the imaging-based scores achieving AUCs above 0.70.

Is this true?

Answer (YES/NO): NO